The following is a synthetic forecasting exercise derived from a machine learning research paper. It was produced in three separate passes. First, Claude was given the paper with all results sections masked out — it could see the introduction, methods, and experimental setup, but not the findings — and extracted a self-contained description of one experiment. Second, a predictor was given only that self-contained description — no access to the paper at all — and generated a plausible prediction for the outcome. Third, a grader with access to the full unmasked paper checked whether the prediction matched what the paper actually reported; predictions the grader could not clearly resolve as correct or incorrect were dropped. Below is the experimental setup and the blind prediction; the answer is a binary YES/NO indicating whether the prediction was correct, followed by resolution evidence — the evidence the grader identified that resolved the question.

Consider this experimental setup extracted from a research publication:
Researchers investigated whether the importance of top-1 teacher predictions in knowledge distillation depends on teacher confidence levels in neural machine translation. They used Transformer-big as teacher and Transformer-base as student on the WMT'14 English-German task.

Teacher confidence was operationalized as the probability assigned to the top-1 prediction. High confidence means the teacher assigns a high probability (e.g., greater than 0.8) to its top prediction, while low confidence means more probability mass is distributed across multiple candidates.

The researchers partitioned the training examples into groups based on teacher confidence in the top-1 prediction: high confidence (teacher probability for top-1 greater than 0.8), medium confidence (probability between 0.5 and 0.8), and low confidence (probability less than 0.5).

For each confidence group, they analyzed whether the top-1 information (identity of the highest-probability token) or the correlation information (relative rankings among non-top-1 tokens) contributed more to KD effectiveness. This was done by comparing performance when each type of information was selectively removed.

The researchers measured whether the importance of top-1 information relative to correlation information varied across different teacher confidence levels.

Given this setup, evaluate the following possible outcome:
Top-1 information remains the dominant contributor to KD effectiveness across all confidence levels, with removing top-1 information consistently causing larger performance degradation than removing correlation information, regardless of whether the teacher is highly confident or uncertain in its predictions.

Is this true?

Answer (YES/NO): YES